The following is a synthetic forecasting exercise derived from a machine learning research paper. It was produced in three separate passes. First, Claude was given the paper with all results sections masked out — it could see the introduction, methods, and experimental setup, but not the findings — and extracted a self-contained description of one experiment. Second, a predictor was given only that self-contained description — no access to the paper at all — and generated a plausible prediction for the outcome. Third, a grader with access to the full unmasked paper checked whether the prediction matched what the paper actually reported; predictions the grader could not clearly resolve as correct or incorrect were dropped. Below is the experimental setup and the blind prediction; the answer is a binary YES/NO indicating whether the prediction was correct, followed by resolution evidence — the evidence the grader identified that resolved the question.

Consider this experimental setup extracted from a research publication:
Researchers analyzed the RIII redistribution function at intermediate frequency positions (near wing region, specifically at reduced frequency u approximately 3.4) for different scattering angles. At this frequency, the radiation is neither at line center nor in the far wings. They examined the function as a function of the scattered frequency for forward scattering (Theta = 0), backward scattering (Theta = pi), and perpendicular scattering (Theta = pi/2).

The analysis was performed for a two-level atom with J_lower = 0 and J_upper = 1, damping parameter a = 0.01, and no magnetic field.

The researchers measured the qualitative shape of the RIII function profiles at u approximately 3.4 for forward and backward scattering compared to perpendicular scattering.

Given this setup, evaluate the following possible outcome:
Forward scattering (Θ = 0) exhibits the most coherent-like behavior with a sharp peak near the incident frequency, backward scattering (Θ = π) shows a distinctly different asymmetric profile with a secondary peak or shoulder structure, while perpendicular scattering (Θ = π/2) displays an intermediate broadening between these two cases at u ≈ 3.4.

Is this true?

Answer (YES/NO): NO